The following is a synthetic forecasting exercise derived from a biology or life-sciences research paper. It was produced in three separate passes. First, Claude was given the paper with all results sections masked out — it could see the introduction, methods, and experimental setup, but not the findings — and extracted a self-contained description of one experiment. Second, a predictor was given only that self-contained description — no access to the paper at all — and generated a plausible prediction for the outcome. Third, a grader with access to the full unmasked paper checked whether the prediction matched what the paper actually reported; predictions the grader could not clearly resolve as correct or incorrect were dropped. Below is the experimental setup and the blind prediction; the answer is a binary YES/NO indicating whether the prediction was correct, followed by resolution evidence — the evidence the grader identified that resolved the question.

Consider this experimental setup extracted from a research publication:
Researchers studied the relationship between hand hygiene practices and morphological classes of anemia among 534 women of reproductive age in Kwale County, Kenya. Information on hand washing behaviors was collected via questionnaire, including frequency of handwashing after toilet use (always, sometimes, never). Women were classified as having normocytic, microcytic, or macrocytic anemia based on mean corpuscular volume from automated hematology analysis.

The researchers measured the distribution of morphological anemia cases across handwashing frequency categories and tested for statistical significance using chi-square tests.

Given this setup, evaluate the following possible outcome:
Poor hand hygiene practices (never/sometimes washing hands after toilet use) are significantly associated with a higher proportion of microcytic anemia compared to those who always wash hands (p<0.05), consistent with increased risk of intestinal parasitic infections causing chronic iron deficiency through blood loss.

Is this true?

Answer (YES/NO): NO